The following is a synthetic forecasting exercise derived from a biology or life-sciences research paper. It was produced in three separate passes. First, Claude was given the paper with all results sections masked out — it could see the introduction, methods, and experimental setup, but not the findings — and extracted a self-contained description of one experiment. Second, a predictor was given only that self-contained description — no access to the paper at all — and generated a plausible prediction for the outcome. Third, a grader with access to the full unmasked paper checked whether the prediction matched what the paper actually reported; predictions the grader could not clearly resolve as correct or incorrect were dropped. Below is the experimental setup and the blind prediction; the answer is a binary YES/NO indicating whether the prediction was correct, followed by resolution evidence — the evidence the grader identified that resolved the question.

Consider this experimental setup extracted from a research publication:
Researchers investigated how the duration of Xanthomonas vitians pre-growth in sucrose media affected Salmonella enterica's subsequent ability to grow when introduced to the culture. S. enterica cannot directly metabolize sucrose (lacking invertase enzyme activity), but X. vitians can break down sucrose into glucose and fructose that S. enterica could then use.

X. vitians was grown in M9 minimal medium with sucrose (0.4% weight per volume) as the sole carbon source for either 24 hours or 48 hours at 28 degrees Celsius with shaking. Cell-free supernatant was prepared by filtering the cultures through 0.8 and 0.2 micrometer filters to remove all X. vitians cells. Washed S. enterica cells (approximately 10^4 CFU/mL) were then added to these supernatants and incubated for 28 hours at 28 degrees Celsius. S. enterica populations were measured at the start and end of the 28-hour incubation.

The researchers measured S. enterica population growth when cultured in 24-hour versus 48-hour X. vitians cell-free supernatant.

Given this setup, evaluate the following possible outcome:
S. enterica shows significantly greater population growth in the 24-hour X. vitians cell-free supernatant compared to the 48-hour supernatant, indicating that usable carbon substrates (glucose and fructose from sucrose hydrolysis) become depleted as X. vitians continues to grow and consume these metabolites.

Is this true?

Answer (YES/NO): NO